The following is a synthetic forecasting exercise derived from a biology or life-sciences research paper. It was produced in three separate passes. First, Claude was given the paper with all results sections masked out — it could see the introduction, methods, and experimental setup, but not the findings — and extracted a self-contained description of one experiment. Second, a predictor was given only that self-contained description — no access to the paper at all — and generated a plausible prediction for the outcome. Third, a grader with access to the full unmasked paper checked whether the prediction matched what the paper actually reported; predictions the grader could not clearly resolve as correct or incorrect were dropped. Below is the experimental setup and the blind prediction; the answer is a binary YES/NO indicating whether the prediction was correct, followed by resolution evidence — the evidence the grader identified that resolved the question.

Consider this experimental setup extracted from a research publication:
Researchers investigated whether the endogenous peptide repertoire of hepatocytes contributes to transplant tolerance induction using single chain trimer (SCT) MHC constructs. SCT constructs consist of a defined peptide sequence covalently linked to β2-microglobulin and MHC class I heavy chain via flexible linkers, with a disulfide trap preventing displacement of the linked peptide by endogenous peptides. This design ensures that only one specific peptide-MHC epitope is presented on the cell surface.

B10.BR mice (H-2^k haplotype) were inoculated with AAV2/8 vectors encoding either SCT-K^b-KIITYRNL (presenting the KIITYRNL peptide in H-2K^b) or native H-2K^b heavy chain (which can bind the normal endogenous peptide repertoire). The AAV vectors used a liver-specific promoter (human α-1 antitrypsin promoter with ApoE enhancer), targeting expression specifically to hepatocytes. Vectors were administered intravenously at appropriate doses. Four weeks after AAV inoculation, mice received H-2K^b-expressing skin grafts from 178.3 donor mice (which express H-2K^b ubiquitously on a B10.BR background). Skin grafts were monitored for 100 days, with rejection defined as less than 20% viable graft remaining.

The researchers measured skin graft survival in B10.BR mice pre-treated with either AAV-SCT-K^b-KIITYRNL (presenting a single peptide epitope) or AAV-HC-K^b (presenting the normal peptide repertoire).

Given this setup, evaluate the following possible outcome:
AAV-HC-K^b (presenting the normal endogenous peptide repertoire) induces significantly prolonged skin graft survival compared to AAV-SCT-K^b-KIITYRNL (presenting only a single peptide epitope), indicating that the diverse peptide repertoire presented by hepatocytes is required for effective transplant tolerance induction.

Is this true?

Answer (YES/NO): YES